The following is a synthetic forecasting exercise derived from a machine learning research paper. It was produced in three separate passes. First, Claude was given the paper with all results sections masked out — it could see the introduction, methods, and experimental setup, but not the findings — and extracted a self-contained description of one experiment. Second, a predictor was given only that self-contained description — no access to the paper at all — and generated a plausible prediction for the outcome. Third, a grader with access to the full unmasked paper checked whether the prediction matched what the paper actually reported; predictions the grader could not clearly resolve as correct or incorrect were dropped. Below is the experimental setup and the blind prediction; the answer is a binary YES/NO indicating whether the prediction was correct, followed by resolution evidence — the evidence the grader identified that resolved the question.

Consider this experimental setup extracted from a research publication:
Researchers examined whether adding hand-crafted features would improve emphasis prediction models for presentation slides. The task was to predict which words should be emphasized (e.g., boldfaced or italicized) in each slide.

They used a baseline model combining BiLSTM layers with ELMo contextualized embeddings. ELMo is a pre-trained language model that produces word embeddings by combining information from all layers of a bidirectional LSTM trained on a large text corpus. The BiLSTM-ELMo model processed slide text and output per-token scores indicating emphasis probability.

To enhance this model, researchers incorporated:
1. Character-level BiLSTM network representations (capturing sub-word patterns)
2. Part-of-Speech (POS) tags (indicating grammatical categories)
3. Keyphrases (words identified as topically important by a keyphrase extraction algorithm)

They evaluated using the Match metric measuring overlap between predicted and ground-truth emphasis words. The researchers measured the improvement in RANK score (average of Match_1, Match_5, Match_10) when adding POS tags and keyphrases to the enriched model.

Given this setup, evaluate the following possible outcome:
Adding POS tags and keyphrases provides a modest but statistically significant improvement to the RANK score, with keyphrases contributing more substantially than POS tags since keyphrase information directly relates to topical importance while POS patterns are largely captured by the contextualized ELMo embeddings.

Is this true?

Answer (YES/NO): NO